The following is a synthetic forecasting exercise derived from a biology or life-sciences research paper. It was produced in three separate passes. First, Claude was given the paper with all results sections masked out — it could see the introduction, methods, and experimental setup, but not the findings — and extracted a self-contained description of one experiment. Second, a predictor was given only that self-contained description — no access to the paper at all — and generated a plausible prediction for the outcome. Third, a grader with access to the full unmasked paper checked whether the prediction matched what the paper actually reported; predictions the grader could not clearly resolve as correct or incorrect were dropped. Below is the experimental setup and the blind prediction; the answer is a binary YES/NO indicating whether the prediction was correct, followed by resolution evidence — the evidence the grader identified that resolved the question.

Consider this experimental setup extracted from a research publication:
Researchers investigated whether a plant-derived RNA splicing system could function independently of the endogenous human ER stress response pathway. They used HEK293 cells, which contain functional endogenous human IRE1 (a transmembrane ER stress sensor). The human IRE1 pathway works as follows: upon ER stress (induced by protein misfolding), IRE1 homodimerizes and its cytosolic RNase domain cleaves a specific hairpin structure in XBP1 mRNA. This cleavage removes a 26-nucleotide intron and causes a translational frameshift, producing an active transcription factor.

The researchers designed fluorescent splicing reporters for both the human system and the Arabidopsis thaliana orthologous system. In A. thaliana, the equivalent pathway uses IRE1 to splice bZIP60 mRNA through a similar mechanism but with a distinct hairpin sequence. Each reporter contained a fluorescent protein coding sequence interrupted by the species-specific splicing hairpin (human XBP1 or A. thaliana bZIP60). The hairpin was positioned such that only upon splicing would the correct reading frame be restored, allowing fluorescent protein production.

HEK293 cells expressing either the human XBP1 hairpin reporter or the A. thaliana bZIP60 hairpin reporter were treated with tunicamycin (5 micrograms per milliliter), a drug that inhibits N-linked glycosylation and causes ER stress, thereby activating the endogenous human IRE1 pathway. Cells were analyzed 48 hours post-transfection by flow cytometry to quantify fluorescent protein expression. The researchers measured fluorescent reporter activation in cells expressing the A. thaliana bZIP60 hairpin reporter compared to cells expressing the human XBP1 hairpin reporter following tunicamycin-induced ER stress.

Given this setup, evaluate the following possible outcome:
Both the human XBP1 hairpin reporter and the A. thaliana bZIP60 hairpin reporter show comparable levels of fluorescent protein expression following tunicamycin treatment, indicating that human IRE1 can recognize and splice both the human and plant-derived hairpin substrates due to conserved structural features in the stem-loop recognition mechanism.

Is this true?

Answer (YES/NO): NO